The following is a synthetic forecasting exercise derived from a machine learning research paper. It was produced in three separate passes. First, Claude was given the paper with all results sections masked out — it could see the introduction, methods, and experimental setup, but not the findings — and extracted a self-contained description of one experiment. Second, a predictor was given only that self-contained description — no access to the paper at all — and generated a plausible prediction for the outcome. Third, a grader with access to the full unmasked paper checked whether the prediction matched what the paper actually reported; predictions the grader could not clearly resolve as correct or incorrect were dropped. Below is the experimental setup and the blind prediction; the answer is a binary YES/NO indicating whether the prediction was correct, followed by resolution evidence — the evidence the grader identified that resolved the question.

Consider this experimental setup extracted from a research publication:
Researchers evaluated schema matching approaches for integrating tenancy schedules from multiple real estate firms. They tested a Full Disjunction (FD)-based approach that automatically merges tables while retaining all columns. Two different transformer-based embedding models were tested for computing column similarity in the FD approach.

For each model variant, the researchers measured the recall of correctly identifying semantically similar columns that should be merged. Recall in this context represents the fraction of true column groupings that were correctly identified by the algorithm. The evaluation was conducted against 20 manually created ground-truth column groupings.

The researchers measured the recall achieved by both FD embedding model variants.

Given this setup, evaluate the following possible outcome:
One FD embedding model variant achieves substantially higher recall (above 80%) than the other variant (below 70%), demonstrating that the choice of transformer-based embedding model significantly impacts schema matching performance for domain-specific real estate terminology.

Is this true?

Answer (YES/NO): NO